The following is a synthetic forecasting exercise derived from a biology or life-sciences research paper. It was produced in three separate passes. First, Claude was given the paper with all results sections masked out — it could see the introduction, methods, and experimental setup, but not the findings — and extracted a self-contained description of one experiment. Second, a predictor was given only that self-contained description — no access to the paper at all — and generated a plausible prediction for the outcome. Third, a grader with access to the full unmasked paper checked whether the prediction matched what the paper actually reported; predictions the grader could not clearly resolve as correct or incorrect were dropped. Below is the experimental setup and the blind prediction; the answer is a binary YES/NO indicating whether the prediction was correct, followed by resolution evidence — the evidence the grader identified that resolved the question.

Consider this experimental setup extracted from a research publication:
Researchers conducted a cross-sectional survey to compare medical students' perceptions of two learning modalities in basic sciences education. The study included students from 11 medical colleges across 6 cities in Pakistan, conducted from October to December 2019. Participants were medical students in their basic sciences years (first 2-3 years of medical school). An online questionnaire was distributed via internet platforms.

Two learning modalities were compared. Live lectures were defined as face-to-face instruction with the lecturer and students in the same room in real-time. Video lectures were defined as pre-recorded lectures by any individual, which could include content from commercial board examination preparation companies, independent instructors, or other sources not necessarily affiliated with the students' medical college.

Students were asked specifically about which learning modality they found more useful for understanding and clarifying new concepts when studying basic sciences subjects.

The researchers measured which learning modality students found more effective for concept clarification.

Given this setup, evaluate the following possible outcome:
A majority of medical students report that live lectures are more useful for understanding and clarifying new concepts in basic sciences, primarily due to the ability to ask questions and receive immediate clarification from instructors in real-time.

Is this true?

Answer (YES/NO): NO